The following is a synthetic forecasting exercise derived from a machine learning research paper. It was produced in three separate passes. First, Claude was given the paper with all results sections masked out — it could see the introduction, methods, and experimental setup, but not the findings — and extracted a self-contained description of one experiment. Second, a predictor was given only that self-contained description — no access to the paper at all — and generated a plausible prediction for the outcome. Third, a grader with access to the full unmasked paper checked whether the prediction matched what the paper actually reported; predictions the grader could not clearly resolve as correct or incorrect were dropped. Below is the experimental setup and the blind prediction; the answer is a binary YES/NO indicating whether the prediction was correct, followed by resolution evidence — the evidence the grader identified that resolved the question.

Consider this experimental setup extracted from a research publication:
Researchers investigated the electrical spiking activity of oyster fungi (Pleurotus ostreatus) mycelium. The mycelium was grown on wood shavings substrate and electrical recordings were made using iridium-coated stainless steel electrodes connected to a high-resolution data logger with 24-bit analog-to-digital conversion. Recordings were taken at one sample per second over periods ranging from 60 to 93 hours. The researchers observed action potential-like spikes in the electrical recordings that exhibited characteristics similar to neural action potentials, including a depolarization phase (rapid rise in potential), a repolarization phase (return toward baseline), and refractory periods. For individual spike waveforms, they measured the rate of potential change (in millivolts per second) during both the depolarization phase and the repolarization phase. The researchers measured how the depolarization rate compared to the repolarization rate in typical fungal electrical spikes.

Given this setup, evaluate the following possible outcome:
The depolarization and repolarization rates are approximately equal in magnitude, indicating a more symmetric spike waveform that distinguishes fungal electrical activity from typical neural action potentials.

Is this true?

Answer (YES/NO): NO